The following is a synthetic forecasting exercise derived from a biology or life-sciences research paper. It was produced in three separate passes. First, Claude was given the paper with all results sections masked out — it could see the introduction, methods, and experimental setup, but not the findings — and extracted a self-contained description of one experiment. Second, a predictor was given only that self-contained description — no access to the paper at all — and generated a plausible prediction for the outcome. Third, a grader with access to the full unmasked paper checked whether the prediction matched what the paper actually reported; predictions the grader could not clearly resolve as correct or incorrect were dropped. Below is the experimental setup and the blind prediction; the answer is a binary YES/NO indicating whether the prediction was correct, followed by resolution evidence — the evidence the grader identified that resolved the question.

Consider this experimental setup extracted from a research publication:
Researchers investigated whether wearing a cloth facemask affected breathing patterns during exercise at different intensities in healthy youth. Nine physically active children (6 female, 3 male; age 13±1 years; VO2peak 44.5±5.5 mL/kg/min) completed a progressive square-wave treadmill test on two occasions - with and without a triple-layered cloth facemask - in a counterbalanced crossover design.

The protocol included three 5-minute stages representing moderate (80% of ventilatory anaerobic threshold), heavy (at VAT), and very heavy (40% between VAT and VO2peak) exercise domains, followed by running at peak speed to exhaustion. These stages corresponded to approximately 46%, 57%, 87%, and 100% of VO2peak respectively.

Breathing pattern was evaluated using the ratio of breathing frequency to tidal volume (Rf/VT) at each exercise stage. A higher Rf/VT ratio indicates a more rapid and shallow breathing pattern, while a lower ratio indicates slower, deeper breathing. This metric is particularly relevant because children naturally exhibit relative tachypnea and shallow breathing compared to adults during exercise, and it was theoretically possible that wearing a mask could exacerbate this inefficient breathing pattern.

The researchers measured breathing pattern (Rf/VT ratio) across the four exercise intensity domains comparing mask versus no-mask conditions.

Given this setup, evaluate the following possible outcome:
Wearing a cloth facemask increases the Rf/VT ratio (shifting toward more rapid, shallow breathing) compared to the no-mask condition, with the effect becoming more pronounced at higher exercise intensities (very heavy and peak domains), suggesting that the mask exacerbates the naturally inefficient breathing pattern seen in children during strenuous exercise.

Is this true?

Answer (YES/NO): NO